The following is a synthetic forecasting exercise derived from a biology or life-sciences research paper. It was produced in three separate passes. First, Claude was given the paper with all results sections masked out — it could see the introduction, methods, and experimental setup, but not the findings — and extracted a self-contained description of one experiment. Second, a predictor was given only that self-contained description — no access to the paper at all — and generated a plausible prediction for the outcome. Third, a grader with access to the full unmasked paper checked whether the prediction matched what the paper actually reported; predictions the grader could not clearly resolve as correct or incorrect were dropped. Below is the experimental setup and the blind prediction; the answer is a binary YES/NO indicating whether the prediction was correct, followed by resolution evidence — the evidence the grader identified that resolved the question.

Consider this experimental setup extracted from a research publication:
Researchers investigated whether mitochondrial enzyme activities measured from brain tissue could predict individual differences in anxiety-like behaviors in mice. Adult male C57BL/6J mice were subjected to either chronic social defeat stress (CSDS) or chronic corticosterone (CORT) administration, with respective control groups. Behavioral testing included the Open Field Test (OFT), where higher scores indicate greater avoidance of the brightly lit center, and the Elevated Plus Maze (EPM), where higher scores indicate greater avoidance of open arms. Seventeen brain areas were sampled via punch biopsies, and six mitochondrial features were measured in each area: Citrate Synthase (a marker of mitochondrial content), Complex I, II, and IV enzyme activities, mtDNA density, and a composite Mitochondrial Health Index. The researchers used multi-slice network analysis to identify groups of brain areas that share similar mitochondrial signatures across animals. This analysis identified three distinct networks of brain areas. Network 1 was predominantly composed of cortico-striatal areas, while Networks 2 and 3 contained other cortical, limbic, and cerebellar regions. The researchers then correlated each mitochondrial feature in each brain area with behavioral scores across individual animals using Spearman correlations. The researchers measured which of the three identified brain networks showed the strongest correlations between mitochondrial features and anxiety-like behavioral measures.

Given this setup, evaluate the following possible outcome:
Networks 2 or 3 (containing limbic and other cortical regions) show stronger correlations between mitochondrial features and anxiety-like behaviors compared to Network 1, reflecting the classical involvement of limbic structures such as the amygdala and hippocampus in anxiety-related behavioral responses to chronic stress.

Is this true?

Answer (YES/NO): NO